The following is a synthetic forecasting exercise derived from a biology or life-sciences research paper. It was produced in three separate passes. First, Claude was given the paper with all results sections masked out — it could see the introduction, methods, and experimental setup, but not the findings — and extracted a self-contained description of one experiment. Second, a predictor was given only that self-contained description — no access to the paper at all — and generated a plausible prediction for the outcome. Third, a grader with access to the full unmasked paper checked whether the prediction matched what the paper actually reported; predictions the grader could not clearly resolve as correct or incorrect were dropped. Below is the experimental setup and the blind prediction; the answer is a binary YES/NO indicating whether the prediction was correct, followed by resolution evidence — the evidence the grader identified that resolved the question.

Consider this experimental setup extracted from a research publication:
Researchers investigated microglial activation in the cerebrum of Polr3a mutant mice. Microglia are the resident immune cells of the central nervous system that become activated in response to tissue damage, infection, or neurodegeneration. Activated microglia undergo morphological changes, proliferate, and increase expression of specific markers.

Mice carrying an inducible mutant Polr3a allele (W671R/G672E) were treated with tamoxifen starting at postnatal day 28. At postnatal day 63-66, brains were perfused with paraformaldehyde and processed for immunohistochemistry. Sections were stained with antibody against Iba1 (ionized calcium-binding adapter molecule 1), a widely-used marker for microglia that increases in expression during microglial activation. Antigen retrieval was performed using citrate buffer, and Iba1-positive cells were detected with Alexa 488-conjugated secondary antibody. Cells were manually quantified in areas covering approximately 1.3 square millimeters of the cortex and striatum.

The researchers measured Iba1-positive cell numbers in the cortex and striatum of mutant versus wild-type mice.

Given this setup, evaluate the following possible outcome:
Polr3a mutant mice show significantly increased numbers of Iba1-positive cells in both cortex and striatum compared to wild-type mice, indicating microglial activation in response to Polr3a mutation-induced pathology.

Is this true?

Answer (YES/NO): YES